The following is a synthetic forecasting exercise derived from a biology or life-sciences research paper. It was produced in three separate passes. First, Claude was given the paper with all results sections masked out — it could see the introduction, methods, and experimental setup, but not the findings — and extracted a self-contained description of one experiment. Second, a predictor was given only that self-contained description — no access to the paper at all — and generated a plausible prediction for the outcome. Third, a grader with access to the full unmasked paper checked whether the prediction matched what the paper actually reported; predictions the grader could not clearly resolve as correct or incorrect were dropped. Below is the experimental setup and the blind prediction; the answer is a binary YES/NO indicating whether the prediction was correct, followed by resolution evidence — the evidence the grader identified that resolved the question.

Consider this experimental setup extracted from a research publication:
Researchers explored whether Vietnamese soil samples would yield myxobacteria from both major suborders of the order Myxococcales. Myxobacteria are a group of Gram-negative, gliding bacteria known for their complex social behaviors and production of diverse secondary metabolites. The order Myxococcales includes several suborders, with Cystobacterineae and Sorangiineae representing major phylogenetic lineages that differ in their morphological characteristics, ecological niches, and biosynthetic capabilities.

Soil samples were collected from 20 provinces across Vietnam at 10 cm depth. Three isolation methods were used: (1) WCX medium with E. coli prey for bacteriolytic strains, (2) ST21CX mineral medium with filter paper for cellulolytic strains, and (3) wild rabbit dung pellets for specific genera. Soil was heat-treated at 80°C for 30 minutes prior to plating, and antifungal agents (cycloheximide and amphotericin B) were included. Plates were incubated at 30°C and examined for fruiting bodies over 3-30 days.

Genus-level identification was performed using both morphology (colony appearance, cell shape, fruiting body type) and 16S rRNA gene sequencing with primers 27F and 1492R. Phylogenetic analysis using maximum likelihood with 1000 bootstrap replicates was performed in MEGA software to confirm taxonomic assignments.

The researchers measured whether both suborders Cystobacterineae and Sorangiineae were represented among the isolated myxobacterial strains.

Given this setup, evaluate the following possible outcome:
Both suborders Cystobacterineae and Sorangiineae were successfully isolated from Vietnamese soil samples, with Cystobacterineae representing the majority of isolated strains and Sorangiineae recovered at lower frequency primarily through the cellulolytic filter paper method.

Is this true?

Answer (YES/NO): NO